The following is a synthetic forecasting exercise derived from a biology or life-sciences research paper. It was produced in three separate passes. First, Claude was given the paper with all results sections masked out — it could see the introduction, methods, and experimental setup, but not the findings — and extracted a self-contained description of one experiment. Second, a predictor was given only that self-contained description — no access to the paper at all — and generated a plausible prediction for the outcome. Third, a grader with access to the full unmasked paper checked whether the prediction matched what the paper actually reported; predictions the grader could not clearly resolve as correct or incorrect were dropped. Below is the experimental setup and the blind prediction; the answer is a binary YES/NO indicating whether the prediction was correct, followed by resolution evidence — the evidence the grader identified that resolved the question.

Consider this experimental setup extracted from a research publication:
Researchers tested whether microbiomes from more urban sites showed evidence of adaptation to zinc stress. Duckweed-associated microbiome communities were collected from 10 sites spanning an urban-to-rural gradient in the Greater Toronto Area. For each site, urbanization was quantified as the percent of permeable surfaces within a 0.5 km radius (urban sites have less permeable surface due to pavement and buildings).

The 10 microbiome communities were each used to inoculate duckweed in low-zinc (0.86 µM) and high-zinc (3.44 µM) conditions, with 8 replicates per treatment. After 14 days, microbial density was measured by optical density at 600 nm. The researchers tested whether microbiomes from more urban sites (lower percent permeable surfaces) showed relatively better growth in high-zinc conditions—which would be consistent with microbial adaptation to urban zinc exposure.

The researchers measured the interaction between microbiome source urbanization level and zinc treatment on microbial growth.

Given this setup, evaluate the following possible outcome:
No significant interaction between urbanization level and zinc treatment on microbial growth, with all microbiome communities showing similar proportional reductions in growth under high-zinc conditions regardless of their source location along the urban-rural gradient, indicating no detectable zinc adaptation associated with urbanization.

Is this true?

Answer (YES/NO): NO